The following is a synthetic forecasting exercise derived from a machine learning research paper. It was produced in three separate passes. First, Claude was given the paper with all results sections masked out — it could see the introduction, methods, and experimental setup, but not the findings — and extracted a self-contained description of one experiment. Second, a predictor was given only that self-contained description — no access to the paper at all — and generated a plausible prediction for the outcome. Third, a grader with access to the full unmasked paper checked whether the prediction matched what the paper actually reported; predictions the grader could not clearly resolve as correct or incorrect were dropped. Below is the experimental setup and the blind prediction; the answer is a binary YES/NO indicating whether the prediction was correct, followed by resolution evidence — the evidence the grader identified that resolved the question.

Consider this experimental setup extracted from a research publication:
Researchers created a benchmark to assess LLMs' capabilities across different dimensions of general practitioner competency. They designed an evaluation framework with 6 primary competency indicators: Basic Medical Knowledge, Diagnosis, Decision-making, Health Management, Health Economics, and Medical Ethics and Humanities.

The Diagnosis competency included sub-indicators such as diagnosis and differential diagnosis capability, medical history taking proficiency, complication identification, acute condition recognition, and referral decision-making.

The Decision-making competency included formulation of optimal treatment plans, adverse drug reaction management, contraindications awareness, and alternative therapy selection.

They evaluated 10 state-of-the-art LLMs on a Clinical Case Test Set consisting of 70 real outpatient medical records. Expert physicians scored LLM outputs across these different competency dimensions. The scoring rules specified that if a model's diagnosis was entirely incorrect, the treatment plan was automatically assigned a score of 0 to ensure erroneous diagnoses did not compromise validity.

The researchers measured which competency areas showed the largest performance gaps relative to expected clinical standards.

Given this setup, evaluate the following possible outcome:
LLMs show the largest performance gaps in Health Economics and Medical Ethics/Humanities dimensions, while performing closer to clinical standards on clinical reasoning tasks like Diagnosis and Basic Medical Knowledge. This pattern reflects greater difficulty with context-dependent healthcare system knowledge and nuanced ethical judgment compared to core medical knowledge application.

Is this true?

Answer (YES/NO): YES